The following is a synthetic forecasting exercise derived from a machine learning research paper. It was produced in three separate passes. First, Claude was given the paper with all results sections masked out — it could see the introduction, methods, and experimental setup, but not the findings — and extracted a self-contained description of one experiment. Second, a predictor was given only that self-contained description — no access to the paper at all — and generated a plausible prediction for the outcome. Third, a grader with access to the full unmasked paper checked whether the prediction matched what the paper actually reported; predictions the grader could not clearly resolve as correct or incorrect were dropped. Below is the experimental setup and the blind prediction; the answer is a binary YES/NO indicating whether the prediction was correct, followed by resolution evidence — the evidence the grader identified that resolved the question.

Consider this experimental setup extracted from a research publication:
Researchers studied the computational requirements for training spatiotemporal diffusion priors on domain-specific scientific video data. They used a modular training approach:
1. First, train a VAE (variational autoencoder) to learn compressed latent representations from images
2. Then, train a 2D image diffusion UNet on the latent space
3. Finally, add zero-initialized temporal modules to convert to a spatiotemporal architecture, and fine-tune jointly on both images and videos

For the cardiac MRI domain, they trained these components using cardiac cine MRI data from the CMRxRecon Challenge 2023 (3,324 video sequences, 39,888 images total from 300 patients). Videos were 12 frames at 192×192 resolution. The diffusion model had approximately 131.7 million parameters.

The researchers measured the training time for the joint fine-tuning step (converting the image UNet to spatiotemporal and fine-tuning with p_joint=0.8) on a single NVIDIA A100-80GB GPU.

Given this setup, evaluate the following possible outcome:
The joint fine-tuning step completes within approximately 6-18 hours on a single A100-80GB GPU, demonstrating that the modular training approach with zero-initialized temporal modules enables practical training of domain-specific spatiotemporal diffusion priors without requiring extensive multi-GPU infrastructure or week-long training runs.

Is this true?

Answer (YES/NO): NO